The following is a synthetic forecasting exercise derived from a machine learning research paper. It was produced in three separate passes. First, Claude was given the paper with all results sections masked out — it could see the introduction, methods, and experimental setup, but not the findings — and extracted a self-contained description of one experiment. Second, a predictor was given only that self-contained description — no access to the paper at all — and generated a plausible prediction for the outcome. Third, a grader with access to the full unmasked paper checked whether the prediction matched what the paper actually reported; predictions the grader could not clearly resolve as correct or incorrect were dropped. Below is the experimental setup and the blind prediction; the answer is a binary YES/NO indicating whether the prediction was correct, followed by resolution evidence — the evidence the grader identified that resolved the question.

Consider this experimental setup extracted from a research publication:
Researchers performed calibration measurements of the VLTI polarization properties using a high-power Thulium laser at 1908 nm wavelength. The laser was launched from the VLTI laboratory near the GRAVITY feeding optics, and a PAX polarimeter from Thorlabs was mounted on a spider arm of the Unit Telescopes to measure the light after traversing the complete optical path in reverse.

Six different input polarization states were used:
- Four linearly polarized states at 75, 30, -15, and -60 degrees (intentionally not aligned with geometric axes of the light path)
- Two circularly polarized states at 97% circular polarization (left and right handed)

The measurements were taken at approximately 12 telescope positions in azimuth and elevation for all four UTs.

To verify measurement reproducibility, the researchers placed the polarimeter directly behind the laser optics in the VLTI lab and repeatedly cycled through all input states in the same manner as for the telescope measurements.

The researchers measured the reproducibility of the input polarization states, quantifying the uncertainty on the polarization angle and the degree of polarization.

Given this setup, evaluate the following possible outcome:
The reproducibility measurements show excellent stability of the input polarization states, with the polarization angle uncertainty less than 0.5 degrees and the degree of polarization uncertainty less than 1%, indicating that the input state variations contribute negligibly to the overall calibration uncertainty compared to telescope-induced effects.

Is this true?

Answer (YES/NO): NO